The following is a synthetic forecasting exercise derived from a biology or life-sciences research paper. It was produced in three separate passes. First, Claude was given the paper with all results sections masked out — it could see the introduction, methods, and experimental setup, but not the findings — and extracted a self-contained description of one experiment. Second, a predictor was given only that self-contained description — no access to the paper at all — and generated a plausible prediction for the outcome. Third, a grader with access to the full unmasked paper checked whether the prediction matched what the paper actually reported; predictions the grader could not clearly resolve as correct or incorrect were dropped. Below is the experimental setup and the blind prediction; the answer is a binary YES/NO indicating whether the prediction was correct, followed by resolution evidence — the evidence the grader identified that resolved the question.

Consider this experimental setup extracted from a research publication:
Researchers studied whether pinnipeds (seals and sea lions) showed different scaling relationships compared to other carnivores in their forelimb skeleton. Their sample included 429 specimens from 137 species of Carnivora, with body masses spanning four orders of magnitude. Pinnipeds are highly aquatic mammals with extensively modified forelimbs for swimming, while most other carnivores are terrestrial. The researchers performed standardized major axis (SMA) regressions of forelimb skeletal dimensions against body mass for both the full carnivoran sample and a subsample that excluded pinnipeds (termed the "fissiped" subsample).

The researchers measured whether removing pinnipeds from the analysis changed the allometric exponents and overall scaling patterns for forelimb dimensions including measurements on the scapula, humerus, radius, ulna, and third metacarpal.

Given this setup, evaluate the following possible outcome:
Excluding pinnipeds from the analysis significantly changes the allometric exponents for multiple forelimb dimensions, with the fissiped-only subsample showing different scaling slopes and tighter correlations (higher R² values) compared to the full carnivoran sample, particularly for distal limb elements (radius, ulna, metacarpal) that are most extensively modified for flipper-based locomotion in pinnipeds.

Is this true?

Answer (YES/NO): NO